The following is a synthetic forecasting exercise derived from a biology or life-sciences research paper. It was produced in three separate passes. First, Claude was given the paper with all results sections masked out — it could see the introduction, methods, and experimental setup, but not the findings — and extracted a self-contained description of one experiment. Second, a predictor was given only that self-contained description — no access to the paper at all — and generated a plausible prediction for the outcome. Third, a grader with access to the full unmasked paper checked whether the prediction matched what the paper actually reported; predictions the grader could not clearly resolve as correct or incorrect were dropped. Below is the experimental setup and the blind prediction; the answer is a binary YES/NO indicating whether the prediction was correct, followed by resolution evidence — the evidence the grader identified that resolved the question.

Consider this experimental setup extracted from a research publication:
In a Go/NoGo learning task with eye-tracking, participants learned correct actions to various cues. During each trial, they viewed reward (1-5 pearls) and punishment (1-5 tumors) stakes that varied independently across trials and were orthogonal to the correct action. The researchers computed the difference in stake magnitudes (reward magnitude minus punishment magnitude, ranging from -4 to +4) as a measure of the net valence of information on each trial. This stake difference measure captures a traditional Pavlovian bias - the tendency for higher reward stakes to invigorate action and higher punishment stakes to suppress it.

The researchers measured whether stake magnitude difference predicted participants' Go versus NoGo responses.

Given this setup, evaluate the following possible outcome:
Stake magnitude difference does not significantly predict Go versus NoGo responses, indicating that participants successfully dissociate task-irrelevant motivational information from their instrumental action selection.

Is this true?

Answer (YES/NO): NO